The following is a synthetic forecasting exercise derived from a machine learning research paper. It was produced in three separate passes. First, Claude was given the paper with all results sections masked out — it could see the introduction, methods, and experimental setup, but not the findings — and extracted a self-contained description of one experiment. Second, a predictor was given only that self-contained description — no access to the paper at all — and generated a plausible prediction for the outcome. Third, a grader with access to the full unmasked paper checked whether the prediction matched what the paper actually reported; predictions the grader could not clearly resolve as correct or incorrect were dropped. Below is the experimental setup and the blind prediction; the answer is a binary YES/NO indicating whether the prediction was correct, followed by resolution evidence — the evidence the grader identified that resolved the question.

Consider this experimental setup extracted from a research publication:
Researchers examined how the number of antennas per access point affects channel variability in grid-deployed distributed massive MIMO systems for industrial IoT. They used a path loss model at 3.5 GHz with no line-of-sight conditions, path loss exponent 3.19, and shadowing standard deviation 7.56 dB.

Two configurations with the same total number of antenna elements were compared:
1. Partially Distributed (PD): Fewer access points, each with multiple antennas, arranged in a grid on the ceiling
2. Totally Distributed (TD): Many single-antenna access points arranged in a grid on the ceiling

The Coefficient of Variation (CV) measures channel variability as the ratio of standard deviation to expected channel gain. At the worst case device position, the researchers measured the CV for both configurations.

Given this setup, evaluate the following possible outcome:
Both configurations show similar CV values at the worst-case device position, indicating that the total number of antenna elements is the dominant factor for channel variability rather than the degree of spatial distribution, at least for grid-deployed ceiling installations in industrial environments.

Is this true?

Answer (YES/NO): NO